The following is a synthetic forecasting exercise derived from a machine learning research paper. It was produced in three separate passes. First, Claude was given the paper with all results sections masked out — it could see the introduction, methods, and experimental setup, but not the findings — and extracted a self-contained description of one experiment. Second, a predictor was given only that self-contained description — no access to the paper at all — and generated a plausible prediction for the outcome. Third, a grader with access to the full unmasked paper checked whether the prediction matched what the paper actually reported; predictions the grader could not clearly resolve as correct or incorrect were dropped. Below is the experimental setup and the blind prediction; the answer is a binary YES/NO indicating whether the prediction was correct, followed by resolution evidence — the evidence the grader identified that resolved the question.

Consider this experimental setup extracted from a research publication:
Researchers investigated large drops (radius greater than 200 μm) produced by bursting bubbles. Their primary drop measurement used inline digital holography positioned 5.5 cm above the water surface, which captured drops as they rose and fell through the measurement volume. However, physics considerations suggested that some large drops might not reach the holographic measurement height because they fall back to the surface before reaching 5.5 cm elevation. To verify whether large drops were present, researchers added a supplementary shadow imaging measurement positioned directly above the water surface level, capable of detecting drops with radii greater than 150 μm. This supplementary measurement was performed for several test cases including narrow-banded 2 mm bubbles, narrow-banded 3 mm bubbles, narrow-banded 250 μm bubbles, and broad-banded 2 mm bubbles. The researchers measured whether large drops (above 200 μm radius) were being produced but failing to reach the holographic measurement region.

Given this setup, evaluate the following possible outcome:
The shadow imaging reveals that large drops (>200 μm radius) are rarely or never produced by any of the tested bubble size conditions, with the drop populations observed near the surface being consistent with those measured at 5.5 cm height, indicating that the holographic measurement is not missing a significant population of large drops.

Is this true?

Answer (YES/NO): NO